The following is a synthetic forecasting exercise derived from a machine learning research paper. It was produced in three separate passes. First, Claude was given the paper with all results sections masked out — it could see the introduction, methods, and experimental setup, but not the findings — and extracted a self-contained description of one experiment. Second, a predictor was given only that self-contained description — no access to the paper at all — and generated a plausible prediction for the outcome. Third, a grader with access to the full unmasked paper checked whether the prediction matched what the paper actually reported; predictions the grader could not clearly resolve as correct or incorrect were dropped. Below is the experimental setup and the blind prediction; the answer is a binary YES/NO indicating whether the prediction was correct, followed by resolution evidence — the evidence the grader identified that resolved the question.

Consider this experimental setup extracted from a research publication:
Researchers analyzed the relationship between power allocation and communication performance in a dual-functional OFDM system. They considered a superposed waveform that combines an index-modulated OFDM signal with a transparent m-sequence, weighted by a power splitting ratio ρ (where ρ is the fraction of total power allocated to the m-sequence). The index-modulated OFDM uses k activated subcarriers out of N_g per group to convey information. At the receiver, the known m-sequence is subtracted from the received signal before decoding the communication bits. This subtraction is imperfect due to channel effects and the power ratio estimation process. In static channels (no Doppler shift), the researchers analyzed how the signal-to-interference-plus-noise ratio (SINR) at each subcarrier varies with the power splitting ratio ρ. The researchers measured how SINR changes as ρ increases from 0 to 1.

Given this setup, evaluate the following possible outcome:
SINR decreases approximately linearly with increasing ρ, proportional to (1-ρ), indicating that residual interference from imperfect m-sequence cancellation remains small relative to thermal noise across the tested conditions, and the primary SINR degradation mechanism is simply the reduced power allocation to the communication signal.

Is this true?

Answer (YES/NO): YES